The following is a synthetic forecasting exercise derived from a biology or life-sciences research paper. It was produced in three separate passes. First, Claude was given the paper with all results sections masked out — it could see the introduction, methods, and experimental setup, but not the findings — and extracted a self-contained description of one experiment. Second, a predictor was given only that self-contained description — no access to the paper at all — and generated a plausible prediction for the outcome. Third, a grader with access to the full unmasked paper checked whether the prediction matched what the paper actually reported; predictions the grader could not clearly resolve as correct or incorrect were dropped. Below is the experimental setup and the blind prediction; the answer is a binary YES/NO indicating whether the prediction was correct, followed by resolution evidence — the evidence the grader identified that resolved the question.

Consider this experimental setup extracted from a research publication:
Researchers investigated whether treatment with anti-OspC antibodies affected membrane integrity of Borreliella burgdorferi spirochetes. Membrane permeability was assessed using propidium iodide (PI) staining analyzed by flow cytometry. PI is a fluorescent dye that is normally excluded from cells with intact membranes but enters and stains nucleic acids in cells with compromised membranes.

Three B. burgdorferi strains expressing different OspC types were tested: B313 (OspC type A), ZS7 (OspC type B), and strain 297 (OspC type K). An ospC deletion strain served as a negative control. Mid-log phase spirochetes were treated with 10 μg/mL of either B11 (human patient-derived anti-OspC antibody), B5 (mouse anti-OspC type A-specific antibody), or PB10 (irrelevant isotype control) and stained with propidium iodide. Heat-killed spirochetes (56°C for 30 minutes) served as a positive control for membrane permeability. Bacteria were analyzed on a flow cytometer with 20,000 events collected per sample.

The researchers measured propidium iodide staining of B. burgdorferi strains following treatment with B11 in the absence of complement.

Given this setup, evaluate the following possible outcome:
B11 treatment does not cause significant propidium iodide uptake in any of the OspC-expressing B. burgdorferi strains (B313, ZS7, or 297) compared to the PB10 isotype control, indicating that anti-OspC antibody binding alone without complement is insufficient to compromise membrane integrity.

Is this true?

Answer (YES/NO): NO